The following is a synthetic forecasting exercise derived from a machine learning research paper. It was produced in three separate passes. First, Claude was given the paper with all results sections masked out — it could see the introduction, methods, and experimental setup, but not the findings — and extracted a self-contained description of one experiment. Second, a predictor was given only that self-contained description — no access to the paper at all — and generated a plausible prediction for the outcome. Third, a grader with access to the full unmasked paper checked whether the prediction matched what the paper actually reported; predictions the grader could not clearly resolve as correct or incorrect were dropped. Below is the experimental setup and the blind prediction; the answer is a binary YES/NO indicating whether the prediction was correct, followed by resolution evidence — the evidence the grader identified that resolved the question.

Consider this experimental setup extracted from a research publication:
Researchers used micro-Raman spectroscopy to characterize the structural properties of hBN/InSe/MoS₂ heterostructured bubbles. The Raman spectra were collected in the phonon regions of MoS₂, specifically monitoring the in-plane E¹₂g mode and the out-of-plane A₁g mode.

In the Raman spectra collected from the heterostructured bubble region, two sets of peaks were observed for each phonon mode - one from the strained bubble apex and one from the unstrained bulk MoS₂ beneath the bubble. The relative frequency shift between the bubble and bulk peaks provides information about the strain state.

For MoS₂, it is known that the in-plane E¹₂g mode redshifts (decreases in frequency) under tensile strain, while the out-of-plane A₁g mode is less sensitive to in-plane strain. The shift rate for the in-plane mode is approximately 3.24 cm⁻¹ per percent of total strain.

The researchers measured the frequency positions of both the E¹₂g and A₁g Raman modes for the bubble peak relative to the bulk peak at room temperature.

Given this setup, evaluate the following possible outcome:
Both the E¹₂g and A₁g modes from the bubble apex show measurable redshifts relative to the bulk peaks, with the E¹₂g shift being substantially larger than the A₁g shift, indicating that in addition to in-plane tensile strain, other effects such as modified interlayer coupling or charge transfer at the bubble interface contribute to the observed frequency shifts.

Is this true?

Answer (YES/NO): NO